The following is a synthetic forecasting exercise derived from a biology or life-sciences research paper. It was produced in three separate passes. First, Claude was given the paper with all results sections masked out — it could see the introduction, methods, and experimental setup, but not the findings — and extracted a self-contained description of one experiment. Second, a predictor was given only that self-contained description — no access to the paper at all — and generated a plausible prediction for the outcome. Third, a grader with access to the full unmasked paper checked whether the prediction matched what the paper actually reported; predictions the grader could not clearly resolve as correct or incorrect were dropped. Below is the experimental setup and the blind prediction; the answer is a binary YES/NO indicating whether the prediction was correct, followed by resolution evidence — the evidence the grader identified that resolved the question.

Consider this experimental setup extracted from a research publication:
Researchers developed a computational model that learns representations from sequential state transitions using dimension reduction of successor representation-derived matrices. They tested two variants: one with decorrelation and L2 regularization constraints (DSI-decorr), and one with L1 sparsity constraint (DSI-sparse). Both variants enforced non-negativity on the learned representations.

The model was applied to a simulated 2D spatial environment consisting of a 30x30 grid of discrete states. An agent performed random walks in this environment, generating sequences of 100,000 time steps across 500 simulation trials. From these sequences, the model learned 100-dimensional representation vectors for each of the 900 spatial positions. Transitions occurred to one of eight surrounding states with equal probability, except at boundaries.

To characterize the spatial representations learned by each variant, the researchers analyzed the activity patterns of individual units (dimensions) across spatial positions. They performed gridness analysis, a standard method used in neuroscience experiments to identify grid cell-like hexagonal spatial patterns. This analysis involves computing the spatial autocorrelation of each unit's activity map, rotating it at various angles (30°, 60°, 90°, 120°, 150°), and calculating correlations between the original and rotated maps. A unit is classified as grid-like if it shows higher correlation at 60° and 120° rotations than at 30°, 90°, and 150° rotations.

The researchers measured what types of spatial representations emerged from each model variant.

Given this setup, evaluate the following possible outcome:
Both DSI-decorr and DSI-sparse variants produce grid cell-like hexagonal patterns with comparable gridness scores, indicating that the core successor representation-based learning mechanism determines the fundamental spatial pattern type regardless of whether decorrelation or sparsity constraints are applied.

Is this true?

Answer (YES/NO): NO